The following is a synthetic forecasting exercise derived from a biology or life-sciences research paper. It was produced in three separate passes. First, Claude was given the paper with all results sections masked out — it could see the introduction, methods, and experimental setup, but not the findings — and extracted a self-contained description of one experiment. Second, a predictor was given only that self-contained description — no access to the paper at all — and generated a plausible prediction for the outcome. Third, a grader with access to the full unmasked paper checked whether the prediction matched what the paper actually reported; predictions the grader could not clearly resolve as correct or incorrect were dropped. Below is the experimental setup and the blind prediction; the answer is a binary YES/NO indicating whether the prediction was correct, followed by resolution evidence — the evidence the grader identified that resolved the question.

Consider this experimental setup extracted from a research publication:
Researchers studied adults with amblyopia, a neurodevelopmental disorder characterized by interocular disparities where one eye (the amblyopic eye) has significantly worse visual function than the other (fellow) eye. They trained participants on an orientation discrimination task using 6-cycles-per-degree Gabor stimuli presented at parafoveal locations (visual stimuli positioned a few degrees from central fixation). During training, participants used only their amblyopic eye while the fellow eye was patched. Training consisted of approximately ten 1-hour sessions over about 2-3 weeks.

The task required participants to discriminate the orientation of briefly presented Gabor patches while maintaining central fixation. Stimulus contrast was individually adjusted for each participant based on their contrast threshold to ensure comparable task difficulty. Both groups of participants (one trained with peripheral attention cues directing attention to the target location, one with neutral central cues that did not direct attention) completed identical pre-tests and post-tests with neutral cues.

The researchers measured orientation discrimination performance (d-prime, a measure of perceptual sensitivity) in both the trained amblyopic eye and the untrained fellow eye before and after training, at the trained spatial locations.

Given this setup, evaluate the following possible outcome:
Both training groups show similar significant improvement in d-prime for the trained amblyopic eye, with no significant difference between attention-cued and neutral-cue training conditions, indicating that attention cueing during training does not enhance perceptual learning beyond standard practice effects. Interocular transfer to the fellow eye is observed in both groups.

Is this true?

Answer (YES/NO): YES